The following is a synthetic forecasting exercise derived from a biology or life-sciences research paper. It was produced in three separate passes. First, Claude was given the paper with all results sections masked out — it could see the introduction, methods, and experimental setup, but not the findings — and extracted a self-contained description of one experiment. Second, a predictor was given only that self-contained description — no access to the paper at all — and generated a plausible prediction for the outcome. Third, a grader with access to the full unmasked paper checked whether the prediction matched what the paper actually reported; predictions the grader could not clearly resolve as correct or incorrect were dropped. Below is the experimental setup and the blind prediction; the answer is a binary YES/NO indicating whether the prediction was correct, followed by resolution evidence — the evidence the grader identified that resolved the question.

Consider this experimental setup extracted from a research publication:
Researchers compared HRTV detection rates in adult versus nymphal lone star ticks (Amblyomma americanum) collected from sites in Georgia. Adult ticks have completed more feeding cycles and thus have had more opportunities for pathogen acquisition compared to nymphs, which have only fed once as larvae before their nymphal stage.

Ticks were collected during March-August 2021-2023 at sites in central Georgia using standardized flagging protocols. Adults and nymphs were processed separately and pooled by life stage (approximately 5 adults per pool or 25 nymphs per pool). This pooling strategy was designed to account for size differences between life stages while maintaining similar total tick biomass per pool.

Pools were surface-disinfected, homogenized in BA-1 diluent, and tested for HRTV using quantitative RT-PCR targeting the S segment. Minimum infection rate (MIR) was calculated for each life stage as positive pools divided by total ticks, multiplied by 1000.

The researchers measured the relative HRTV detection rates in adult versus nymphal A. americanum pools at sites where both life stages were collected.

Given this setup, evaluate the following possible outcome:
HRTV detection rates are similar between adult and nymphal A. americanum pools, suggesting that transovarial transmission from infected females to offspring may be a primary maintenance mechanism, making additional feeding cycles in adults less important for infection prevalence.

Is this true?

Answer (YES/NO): NO